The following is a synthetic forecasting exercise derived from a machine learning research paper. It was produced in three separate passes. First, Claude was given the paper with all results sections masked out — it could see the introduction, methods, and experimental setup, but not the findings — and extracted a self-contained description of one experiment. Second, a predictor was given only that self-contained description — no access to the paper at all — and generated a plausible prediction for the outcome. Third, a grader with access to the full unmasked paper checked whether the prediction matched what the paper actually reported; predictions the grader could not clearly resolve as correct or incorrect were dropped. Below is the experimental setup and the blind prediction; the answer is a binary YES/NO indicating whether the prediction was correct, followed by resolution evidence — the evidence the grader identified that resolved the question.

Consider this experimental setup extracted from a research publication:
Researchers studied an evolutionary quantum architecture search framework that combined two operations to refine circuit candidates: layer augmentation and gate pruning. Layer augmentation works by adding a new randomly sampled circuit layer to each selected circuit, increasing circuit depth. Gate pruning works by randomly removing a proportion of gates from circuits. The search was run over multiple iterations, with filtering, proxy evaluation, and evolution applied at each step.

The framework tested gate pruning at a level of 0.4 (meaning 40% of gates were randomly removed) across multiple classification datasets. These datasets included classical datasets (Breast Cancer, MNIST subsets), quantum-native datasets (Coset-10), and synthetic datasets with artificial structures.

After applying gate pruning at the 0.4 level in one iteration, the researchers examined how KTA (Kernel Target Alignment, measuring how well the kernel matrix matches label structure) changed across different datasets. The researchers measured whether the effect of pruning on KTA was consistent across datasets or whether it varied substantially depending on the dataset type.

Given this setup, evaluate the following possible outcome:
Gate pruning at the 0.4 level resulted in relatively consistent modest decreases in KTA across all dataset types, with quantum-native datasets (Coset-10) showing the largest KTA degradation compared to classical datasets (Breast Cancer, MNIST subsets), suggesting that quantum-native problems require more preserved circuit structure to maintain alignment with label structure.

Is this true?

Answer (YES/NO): NO